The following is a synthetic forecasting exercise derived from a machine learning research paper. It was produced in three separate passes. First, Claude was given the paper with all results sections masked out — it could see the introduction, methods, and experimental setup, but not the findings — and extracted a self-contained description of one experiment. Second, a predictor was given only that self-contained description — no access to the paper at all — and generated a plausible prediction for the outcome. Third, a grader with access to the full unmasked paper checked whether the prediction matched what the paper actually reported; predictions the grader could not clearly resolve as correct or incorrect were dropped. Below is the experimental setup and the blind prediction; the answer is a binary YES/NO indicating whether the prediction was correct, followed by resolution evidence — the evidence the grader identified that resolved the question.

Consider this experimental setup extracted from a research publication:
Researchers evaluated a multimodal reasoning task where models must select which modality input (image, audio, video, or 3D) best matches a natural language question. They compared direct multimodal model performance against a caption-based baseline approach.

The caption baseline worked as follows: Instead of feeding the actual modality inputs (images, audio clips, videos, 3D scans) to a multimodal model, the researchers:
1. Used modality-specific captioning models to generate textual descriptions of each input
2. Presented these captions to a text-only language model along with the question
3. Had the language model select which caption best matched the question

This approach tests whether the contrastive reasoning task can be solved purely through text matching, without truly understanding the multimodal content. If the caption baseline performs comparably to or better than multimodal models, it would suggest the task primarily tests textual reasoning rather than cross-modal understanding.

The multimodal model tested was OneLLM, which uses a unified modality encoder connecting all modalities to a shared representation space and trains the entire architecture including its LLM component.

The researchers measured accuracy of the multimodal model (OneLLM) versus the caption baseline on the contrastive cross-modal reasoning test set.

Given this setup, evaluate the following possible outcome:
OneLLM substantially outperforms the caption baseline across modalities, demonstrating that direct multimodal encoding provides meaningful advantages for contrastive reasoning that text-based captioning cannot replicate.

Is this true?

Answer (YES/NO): NO